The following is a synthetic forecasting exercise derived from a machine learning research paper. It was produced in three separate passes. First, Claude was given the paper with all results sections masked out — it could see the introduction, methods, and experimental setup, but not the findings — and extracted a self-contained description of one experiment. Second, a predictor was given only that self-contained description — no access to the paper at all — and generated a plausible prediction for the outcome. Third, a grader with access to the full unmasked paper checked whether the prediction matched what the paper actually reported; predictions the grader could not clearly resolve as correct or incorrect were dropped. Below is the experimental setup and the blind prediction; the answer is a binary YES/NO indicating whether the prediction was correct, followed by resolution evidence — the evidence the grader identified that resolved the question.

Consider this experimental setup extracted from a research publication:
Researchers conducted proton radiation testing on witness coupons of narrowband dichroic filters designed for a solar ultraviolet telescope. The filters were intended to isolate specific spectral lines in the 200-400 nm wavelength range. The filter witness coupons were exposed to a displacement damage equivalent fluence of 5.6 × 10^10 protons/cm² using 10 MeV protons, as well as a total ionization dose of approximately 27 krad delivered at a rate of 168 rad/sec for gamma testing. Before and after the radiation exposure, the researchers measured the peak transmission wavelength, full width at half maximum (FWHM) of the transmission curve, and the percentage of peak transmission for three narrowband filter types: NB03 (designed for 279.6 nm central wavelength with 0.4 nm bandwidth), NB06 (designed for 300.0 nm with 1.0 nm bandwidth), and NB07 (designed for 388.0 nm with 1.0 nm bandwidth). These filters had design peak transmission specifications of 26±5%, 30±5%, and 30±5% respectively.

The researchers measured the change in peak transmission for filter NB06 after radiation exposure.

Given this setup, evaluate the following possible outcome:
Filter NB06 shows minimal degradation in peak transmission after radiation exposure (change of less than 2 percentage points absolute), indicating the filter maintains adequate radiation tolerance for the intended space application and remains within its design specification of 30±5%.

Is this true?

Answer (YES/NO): NO